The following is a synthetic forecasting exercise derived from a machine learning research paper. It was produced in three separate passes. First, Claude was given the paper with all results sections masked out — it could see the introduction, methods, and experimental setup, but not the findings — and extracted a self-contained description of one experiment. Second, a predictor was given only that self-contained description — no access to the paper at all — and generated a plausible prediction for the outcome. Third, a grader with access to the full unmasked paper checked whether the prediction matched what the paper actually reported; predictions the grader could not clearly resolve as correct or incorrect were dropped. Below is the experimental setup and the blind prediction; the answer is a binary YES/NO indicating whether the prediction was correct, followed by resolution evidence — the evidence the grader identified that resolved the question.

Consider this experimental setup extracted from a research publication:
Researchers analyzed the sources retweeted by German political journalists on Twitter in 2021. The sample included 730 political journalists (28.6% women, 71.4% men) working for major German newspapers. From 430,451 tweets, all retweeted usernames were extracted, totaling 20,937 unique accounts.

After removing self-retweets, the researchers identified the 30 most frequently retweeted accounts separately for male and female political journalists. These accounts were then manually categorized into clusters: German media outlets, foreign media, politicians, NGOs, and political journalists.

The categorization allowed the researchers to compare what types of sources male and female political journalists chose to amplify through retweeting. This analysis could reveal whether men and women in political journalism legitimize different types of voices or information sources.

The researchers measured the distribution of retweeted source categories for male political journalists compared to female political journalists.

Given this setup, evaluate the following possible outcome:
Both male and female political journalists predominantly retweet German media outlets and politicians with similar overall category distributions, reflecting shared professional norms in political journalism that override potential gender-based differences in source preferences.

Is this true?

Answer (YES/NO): NO